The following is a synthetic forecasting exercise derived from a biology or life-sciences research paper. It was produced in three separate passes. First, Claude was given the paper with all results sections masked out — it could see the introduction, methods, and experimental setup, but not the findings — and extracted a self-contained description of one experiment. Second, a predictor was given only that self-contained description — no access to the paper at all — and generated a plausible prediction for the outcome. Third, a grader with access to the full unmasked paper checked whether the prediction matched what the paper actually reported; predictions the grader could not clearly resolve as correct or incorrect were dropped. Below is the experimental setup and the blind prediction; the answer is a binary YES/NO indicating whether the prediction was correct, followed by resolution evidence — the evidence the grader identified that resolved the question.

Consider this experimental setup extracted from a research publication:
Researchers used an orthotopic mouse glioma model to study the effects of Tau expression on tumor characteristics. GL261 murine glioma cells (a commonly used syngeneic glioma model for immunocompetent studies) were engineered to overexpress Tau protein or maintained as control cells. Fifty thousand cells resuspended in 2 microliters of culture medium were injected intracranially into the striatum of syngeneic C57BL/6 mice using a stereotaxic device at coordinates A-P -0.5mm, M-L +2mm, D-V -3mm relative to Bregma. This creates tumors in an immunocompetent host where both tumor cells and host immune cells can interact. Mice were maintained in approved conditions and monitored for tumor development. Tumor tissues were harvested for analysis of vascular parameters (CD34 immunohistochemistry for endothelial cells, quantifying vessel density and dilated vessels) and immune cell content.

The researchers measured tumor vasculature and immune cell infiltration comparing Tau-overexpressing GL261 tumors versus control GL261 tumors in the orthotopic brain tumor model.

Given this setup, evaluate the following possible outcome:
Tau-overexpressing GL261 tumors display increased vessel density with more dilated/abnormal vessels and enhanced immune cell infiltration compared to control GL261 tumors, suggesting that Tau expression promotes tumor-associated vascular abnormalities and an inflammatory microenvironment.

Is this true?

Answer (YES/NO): NO